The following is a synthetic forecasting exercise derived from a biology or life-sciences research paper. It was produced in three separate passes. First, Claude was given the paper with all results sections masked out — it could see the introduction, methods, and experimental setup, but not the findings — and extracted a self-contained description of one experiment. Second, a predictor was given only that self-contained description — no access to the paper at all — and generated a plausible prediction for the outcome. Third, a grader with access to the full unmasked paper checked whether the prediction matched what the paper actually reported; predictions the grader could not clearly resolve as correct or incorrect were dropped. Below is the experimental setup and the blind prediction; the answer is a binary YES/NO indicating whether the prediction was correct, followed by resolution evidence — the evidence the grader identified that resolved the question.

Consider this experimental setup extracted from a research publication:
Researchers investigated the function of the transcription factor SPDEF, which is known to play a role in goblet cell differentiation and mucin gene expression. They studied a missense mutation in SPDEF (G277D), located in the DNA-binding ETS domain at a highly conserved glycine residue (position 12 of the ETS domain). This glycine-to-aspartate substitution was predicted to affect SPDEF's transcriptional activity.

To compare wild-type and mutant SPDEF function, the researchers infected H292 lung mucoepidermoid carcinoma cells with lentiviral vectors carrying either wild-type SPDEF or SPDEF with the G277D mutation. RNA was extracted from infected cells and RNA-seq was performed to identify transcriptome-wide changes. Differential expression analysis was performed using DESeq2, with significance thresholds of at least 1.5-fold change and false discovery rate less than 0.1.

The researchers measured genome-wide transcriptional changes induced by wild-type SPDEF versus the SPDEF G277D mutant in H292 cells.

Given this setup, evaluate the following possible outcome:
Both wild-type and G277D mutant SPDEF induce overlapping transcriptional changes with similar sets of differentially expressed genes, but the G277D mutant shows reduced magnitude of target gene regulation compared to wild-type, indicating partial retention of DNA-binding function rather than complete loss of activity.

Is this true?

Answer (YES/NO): NO